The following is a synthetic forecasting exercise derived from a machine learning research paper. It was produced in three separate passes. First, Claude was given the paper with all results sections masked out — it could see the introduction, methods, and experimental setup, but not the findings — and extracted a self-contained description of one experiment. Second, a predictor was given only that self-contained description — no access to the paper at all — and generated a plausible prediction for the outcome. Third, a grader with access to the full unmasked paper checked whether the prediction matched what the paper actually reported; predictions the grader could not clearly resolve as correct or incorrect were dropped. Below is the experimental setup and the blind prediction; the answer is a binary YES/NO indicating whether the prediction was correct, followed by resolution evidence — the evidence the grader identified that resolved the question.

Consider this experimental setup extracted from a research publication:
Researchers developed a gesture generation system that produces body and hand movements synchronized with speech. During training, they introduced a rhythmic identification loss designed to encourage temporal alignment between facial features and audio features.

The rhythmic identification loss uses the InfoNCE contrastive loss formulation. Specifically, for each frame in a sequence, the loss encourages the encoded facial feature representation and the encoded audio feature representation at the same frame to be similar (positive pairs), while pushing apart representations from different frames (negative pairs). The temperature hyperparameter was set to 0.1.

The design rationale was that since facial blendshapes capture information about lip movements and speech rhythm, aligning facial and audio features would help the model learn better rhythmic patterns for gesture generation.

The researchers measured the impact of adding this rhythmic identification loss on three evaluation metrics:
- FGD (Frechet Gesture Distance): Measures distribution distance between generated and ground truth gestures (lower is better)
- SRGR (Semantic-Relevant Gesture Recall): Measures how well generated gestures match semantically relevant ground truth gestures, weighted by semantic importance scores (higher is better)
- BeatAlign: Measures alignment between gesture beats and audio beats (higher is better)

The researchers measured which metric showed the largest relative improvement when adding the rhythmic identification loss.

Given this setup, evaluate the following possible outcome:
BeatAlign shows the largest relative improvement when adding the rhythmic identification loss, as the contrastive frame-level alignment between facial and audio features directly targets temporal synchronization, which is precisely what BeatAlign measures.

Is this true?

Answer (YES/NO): NO